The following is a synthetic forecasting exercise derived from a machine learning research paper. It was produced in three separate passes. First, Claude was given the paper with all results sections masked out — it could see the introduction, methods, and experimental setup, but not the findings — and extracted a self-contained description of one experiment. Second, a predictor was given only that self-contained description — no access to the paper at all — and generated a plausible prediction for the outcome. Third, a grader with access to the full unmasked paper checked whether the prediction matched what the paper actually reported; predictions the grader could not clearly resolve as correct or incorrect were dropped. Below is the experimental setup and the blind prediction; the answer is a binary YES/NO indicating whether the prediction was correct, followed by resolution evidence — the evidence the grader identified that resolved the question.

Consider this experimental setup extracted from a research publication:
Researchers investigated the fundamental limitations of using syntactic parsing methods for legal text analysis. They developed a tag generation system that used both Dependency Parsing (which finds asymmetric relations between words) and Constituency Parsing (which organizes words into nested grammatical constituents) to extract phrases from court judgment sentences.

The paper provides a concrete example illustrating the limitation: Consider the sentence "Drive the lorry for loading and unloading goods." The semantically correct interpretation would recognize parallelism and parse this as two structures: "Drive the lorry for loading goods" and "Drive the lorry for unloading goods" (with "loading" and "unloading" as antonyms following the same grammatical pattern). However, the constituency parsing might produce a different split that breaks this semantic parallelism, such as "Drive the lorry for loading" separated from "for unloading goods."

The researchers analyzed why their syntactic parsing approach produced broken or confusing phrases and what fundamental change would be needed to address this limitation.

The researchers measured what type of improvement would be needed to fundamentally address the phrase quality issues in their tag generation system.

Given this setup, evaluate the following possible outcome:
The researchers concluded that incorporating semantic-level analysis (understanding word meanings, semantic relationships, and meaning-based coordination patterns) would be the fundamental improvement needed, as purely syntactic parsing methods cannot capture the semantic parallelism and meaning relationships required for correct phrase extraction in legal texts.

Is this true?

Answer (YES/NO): YES